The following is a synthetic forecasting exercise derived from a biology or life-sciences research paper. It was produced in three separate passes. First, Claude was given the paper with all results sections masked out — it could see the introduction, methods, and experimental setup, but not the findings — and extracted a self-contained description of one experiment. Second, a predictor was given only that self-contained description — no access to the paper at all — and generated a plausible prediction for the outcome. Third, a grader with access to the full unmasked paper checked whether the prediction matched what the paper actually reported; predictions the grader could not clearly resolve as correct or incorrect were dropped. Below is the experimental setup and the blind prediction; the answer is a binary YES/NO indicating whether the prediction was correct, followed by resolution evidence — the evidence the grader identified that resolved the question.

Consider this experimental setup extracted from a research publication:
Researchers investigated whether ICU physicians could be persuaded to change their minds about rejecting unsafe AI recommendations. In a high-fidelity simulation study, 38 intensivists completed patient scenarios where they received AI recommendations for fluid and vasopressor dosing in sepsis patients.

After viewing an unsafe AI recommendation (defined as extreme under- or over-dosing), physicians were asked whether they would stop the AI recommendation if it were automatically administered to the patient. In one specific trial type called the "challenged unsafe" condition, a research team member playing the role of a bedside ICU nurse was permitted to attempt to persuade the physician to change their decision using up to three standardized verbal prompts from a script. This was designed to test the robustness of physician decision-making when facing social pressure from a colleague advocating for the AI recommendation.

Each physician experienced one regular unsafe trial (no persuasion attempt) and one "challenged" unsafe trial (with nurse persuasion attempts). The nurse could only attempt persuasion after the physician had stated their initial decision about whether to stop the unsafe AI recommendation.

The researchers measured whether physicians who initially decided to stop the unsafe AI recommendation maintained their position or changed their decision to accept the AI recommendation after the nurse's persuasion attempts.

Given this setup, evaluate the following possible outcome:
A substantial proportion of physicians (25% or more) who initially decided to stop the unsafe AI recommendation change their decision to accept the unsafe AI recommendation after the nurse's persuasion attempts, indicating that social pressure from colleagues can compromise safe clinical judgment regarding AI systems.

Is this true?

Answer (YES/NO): NO